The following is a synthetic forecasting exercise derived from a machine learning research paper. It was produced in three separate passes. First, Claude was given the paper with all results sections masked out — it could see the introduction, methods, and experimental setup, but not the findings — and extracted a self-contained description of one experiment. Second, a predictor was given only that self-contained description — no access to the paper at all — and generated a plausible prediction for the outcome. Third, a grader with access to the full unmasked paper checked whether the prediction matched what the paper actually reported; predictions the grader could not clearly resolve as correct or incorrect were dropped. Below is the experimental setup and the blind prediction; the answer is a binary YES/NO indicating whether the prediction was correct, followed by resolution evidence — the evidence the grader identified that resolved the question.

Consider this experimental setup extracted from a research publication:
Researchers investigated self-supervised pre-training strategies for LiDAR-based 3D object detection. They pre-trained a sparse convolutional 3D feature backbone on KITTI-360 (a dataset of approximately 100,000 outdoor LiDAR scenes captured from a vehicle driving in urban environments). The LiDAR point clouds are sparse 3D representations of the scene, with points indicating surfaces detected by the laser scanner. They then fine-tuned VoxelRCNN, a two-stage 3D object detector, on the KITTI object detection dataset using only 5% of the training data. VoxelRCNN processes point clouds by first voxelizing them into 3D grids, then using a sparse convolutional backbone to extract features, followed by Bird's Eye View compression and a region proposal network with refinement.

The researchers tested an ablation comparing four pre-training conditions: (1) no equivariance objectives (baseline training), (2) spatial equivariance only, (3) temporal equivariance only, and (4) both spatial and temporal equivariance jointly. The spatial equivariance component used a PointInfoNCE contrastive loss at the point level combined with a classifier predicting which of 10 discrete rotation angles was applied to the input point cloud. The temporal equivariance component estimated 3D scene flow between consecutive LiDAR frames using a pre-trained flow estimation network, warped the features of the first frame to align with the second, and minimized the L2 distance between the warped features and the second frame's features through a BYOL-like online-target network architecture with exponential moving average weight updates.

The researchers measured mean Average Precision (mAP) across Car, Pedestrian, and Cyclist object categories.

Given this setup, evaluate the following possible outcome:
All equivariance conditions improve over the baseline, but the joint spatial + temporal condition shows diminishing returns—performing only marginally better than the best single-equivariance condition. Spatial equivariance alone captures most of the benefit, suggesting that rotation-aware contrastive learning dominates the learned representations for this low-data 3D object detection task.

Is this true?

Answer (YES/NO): YES